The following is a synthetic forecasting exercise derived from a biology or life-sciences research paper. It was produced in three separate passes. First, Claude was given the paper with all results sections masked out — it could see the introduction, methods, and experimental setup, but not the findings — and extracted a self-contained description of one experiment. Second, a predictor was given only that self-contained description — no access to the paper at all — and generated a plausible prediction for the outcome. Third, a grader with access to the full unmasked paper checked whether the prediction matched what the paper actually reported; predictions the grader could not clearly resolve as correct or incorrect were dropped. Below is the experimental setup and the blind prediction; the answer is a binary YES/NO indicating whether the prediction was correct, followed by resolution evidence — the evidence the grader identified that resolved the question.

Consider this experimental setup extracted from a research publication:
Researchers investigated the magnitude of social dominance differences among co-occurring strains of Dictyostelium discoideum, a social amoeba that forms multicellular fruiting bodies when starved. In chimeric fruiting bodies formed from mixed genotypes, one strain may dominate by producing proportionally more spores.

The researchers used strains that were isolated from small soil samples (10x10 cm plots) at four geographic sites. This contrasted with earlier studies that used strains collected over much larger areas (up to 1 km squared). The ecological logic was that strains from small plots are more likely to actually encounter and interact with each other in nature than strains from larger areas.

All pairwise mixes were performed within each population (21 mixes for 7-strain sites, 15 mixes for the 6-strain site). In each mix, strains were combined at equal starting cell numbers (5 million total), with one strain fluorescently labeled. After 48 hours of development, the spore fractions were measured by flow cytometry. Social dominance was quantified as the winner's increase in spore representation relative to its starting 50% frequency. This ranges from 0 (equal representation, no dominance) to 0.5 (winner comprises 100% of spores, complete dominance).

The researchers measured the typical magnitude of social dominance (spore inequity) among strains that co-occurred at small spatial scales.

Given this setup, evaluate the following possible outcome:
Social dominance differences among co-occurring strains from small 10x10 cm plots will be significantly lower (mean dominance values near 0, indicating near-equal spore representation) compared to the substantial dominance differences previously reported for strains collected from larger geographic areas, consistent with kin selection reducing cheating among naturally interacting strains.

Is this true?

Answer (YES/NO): YES